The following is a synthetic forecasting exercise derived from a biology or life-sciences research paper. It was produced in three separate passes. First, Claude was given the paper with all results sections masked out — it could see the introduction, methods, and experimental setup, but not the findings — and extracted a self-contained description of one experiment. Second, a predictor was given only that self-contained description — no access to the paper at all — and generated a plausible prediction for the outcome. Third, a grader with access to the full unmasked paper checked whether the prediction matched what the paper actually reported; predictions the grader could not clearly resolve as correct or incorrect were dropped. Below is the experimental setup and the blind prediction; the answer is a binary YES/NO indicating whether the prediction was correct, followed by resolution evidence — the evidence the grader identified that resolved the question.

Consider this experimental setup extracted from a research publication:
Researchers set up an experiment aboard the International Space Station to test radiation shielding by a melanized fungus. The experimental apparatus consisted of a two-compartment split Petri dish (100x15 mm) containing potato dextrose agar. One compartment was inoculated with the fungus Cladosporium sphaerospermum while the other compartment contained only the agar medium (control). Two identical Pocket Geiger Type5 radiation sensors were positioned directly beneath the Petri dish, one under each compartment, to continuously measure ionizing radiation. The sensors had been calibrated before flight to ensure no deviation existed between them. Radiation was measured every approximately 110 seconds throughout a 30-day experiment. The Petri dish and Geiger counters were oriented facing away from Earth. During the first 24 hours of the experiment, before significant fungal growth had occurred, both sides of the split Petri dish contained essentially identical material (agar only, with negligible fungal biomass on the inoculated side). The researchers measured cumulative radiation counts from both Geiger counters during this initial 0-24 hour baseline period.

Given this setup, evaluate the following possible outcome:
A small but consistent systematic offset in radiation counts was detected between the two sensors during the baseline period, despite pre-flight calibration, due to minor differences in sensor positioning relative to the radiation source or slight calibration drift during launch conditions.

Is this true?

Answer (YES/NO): NO